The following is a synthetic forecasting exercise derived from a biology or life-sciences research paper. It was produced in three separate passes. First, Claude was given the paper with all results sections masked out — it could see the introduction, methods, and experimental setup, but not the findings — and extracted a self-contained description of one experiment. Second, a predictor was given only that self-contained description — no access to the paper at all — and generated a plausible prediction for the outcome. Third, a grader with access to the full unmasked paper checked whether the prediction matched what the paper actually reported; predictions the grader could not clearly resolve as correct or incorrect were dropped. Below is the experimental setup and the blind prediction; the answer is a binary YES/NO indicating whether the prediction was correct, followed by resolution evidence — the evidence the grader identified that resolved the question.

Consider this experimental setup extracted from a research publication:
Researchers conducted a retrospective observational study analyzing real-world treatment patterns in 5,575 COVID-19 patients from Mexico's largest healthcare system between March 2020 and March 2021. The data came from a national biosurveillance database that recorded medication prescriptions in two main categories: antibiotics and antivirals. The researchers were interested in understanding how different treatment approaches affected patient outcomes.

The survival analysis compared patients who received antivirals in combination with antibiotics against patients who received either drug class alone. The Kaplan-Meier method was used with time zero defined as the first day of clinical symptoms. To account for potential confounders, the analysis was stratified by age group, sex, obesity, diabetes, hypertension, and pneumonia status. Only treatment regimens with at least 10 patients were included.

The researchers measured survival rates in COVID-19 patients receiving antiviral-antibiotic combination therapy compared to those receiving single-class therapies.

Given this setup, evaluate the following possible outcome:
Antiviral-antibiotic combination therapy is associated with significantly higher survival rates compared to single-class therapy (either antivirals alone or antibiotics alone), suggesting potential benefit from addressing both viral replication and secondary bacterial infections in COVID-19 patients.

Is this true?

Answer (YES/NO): NO